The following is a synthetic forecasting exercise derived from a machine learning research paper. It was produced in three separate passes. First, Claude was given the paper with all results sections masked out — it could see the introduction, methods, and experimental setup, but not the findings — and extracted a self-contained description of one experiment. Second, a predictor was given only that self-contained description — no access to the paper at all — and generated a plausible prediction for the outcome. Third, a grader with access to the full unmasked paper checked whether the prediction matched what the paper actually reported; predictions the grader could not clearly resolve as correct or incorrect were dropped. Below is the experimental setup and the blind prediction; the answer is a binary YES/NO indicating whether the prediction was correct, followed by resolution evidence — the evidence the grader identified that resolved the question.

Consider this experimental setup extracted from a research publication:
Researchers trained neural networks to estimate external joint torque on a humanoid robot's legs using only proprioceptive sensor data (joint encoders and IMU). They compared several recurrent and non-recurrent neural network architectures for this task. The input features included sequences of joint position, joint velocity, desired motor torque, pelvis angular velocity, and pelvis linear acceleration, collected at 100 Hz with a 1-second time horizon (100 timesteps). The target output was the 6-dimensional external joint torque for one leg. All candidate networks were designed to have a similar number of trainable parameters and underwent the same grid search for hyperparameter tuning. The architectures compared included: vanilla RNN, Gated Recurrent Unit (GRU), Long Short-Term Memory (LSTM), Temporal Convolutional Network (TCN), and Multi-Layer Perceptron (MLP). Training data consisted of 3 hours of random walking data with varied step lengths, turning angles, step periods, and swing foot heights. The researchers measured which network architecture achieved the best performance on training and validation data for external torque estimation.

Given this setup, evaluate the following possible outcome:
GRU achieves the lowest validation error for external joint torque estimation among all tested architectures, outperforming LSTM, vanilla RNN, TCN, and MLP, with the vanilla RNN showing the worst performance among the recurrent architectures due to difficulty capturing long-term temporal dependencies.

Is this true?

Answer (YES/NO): NO